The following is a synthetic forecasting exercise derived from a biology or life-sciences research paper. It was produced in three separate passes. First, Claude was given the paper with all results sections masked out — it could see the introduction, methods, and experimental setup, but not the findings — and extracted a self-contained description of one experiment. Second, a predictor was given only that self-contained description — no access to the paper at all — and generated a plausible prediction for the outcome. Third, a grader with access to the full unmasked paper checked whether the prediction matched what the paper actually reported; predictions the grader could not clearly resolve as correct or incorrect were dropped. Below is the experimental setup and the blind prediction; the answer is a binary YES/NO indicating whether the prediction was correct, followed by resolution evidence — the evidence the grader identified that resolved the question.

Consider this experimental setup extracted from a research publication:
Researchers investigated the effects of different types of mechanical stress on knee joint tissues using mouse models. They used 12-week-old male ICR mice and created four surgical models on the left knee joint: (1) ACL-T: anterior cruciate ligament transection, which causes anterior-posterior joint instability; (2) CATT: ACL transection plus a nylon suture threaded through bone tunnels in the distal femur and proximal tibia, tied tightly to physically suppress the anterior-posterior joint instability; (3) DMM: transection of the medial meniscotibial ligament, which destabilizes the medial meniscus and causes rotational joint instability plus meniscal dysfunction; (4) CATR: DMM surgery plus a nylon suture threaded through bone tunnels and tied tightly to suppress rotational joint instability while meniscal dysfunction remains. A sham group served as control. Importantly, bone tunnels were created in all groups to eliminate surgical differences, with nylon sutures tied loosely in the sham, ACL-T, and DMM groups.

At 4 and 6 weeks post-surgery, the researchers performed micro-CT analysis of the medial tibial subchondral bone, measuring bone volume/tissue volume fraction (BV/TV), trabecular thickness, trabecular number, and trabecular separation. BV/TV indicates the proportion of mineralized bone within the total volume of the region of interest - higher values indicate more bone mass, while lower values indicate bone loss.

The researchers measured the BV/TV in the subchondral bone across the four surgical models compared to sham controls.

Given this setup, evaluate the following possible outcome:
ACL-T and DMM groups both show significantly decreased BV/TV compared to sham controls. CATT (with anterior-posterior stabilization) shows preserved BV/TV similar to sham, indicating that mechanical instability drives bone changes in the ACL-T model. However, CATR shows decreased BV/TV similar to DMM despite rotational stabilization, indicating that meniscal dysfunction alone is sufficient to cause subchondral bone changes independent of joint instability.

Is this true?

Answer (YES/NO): NO